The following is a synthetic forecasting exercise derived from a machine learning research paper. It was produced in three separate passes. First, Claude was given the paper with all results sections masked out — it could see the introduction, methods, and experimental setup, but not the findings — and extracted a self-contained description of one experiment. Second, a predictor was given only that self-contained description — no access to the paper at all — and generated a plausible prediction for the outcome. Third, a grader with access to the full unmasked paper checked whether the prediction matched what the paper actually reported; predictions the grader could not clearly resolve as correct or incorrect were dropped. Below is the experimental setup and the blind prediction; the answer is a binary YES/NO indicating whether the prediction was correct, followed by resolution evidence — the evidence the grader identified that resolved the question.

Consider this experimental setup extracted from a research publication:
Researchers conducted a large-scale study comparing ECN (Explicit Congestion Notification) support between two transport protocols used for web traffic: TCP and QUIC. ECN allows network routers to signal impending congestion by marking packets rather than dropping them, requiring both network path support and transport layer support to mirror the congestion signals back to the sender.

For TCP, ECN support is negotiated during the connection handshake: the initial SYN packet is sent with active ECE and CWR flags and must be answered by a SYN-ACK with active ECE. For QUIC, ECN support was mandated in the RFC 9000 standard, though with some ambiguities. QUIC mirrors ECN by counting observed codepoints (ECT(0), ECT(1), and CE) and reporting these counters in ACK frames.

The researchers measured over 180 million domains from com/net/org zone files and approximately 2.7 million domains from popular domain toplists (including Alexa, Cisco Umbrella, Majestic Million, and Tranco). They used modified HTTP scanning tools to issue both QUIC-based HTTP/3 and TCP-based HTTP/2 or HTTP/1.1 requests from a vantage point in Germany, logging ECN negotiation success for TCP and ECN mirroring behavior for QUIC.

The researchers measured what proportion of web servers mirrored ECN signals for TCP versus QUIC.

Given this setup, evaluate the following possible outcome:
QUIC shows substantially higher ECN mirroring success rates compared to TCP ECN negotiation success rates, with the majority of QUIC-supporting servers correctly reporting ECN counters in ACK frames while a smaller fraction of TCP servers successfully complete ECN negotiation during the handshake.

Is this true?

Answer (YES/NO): NO